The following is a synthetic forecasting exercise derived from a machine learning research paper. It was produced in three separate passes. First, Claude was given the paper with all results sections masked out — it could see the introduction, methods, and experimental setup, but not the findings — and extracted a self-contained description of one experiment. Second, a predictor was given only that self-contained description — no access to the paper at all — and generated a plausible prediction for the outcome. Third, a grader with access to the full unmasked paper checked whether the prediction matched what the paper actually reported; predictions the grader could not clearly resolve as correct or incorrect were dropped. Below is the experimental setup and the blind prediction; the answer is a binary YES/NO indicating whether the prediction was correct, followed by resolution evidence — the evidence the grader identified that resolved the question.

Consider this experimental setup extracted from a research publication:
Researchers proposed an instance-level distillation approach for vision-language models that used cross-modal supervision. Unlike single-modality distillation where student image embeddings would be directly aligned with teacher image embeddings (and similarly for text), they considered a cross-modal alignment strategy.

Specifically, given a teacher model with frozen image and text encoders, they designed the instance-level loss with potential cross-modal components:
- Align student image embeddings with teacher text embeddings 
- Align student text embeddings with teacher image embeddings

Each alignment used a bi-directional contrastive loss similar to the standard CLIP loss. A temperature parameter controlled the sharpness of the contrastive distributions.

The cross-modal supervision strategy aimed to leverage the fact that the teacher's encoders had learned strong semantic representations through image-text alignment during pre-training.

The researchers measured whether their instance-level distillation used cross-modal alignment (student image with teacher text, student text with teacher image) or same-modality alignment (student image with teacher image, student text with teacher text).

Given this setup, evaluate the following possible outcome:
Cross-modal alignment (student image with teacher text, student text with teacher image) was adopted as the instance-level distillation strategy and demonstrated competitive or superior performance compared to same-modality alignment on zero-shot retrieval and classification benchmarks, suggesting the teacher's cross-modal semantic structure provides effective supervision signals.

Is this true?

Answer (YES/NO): NO